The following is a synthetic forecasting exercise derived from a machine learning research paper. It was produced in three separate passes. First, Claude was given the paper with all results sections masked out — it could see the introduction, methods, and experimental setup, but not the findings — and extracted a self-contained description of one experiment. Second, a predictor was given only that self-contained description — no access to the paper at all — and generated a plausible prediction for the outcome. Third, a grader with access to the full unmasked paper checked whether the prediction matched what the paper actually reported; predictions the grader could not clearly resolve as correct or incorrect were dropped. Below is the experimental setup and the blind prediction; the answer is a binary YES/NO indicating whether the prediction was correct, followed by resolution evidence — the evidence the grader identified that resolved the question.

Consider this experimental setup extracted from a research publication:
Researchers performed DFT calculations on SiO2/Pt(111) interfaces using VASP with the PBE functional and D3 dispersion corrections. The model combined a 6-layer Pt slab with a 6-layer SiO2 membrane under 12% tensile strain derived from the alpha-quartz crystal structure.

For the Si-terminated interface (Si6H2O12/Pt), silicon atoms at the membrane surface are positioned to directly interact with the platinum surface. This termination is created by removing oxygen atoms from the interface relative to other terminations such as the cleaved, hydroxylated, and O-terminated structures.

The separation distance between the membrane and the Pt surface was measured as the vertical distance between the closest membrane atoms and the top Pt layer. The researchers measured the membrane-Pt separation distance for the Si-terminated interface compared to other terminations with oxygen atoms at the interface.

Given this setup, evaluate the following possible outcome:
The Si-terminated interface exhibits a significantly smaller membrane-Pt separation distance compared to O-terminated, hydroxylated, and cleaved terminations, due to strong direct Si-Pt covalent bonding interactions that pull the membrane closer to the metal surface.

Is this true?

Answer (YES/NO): NO